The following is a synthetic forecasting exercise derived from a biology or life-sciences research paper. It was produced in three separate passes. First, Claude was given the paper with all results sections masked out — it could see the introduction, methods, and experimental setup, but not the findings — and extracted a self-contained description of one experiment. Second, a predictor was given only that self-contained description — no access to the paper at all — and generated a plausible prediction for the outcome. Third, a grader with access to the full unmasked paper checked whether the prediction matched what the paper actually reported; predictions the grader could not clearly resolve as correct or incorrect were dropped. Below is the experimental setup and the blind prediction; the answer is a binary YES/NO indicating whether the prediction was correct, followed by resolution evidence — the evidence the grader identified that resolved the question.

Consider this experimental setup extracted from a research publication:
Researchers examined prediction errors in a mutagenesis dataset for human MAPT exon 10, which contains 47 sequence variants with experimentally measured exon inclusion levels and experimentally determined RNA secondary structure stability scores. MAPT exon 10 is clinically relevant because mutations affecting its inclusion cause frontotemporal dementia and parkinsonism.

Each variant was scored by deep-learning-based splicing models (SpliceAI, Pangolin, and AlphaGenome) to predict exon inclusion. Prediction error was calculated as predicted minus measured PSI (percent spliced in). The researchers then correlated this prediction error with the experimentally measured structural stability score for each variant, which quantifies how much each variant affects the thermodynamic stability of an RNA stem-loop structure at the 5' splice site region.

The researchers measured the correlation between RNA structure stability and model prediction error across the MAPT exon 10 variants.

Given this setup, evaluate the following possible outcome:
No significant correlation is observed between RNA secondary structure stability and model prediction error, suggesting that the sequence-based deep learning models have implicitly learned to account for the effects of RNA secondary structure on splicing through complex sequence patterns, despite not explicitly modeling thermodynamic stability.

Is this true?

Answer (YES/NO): NO